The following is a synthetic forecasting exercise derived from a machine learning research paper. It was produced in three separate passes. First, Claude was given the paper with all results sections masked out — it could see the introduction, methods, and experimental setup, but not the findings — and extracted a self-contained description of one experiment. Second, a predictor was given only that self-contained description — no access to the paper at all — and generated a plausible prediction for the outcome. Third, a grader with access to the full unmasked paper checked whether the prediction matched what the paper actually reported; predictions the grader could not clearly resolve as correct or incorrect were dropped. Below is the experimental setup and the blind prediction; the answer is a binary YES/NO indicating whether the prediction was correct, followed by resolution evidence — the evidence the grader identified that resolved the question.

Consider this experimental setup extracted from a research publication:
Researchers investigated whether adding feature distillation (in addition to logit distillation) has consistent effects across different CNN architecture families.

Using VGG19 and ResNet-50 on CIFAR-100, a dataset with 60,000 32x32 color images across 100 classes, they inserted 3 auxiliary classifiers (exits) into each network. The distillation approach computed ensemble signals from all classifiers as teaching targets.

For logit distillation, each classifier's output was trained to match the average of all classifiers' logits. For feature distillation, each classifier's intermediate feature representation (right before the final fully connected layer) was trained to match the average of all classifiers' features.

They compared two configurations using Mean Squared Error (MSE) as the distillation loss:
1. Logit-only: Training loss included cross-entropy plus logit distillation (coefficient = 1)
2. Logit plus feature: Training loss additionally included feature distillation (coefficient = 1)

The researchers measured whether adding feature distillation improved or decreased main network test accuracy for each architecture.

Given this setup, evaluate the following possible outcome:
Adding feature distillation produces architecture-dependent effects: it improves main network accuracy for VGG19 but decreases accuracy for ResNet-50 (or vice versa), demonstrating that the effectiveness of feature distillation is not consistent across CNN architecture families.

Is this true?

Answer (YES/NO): YES